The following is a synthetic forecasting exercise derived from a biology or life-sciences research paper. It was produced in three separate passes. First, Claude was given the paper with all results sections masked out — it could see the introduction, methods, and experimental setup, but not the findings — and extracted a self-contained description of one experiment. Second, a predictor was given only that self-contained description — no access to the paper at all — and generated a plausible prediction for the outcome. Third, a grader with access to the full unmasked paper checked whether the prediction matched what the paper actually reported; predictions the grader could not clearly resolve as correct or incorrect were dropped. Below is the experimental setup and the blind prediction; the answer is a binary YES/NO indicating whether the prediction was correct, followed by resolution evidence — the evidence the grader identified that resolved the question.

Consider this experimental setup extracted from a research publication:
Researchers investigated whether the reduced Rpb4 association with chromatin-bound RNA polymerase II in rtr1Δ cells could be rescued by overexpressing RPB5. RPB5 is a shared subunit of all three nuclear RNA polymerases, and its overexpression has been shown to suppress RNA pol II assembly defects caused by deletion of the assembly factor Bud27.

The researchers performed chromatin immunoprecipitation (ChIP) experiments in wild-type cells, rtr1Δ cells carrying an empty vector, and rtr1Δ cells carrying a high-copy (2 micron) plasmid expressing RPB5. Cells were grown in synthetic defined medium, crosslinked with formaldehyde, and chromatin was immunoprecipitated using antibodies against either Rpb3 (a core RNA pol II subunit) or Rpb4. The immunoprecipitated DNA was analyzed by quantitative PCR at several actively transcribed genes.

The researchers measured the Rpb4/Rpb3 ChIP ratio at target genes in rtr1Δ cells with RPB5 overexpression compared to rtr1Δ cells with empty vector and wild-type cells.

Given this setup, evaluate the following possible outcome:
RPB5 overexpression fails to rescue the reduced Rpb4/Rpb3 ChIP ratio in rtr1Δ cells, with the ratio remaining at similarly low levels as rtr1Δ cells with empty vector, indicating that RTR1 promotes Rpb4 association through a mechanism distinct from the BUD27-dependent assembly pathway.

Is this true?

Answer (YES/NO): NO